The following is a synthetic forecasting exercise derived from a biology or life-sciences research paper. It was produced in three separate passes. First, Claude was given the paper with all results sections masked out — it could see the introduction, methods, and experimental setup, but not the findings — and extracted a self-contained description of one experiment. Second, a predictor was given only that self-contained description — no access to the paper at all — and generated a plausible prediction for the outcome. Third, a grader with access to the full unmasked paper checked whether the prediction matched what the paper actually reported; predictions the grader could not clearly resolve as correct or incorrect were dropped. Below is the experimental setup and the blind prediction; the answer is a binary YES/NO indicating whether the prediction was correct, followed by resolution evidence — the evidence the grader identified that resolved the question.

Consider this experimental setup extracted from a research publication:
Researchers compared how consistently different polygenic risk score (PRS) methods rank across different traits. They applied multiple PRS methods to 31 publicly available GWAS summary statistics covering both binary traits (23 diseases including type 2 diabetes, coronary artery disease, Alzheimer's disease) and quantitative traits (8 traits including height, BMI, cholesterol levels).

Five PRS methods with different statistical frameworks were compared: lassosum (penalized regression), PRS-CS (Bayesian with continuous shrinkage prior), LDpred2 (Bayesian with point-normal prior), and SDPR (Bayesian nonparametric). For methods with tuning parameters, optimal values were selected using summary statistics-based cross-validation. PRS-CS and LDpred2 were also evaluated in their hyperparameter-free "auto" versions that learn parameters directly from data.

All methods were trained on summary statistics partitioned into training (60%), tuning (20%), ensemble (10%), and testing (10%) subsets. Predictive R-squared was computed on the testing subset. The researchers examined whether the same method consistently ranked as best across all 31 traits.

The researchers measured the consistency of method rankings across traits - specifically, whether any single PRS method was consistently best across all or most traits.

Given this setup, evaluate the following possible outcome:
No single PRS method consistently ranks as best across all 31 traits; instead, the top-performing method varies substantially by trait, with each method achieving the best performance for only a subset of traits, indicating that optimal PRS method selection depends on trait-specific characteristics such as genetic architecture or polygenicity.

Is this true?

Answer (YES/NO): YES